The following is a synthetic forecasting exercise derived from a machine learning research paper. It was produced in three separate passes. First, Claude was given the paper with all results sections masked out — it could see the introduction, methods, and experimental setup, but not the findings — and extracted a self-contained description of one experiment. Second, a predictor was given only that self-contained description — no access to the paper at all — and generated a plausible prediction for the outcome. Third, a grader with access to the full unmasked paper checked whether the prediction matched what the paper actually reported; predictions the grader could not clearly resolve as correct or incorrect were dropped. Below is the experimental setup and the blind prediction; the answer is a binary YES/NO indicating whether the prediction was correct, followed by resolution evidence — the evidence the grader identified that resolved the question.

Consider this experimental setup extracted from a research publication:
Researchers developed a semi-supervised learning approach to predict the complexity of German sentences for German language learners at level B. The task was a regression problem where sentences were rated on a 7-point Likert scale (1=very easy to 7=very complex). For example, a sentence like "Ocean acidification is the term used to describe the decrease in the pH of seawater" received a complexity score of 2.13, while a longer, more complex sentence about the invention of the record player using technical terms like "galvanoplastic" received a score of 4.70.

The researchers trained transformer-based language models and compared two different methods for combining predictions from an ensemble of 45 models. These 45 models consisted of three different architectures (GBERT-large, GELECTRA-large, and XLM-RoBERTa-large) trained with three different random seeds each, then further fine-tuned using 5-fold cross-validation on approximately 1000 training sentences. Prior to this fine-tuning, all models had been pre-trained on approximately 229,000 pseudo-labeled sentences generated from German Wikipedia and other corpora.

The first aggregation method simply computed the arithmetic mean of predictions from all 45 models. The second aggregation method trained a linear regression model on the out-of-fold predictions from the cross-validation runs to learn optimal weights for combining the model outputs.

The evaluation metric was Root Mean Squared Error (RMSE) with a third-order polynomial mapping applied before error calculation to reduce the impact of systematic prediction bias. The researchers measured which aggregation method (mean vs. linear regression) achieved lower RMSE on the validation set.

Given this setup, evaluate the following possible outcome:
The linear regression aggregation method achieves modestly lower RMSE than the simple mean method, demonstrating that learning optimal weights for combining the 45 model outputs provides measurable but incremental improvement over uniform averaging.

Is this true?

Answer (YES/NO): NO